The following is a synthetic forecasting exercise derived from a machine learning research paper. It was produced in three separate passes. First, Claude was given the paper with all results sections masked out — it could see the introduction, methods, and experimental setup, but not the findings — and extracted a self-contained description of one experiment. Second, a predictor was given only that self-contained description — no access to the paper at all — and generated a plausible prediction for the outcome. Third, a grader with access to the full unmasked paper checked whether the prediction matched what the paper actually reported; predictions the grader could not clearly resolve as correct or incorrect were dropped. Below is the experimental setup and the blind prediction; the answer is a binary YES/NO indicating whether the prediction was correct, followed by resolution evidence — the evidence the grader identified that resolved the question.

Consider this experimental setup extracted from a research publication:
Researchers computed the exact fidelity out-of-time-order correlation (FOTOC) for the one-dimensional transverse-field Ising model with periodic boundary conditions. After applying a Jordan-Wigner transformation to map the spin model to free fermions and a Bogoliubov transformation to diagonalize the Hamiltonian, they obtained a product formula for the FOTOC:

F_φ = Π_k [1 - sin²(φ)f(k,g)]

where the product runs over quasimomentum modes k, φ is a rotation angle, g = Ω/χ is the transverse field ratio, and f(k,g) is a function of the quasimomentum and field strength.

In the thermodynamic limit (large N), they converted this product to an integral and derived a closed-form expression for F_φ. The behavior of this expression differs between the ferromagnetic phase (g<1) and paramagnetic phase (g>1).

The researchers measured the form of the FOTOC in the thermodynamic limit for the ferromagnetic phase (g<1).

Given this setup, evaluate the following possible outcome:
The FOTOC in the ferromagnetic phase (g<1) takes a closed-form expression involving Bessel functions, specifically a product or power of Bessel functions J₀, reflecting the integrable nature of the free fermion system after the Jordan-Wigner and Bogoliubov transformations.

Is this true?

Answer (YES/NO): NO